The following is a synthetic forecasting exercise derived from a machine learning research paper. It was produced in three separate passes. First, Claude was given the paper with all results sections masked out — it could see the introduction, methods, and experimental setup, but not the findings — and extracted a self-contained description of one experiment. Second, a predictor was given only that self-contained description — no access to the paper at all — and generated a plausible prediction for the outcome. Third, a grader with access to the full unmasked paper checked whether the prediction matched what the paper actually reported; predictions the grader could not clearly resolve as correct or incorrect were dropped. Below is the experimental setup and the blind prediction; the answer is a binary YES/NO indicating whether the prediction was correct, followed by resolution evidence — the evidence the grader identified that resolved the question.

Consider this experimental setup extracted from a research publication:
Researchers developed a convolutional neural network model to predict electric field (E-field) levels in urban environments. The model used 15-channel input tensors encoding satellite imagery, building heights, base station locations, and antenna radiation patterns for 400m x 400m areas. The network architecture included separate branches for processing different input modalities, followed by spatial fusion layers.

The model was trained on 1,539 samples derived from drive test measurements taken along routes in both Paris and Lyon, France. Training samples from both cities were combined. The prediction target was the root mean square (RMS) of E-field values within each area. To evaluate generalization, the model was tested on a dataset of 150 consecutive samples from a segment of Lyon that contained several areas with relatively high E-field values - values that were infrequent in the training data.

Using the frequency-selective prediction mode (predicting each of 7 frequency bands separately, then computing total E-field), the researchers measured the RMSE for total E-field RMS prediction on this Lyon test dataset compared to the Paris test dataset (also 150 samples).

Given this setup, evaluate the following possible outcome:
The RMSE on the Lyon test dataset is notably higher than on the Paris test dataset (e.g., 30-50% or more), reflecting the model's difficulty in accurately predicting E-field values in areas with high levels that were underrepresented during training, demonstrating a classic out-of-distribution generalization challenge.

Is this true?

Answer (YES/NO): YES